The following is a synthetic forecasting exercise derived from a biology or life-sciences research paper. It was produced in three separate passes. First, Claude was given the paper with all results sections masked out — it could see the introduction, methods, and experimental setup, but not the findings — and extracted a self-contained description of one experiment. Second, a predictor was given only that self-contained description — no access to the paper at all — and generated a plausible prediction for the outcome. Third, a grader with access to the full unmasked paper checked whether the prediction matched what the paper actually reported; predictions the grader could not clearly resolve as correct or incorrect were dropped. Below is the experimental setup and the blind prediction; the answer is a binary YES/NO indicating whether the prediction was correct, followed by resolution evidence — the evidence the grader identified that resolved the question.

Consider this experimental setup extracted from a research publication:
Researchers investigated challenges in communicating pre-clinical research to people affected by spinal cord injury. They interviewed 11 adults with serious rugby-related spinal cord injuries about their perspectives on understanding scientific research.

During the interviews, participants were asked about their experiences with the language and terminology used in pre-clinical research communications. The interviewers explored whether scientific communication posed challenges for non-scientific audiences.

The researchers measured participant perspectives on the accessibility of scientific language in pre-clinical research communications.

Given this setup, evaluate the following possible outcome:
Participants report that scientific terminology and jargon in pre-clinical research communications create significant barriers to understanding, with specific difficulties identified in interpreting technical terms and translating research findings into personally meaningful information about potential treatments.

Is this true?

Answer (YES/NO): YES